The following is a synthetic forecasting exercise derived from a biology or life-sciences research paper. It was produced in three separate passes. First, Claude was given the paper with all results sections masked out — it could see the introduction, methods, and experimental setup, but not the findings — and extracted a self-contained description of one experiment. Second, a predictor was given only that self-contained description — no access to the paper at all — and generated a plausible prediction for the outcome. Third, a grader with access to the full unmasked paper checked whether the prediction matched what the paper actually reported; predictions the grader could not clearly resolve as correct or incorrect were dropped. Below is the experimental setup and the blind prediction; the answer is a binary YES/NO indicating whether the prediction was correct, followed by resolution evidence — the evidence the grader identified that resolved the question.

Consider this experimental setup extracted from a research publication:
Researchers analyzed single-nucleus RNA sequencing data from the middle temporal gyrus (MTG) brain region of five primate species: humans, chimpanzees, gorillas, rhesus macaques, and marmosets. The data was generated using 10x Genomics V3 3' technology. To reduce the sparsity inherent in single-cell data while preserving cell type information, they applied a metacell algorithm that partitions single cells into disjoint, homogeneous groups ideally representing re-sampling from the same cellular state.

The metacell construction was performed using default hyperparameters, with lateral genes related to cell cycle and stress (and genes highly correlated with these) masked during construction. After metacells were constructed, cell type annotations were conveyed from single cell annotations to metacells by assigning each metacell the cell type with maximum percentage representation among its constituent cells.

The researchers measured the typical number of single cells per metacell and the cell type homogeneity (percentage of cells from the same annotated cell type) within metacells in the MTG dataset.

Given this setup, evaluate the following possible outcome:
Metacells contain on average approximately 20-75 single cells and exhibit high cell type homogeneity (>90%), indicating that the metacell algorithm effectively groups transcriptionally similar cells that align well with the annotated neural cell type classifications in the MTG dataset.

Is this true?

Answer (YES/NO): NO